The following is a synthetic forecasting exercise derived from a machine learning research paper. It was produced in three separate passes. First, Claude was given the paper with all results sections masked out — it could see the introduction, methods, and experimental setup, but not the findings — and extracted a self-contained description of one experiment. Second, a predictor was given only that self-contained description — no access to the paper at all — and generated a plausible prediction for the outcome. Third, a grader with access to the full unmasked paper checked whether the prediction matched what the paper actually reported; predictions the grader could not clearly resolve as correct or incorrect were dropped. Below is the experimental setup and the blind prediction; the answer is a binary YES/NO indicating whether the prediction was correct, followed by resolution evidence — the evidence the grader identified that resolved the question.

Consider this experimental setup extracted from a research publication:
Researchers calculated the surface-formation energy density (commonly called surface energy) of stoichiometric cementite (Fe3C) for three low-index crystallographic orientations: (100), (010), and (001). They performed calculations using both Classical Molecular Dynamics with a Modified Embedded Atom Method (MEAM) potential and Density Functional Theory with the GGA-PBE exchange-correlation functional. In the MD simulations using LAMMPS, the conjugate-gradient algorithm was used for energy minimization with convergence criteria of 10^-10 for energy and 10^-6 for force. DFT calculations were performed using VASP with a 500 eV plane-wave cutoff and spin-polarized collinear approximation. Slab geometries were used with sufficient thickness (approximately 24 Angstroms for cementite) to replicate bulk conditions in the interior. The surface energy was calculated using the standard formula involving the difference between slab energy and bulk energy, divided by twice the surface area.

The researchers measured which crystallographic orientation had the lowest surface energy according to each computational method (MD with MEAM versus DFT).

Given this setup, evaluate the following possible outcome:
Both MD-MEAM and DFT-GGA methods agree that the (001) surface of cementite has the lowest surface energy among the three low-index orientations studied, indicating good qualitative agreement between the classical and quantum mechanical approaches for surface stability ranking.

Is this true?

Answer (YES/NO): NO